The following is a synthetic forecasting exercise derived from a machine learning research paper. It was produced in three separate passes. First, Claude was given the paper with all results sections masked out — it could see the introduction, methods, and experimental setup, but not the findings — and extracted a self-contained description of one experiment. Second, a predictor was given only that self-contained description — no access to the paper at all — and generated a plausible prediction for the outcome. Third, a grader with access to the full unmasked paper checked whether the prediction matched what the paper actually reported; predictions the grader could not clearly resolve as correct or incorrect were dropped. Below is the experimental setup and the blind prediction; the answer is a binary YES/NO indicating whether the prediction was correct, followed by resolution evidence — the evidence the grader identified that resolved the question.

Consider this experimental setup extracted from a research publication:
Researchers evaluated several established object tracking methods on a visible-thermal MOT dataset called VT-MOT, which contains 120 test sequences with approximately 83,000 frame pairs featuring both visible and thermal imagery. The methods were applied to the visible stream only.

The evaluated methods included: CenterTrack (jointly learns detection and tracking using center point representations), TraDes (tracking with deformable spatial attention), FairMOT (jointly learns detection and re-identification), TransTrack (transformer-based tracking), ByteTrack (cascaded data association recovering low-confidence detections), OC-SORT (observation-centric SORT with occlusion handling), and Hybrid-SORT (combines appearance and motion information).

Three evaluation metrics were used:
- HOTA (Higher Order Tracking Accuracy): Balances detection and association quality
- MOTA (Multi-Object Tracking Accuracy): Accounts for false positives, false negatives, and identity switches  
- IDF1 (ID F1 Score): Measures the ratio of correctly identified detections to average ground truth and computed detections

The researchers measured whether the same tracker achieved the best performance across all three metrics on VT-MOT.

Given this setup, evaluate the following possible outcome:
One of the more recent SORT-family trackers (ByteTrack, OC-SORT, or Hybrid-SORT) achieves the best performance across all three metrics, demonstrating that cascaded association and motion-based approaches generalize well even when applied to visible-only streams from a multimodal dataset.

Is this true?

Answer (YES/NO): NO